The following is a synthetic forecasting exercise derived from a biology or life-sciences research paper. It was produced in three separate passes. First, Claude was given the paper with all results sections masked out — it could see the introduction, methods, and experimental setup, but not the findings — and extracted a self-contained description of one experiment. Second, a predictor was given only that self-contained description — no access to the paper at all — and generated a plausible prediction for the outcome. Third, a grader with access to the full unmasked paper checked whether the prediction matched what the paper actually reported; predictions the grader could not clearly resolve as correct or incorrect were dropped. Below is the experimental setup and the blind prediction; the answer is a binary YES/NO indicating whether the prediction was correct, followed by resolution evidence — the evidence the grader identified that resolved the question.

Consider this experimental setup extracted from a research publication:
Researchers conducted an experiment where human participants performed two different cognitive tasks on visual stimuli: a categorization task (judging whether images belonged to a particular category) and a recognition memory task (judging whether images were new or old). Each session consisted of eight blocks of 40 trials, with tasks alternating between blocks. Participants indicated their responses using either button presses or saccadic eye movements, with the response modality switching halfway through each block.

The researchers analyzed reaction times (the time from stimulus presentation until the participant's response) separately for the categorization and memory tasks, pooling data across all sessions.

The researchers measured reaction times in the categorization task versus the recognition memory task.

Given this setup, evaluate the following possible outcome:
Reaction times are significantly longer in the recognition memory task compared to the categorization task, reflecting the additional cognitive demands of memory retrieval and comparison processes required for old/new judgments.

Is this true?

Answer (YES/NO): YES